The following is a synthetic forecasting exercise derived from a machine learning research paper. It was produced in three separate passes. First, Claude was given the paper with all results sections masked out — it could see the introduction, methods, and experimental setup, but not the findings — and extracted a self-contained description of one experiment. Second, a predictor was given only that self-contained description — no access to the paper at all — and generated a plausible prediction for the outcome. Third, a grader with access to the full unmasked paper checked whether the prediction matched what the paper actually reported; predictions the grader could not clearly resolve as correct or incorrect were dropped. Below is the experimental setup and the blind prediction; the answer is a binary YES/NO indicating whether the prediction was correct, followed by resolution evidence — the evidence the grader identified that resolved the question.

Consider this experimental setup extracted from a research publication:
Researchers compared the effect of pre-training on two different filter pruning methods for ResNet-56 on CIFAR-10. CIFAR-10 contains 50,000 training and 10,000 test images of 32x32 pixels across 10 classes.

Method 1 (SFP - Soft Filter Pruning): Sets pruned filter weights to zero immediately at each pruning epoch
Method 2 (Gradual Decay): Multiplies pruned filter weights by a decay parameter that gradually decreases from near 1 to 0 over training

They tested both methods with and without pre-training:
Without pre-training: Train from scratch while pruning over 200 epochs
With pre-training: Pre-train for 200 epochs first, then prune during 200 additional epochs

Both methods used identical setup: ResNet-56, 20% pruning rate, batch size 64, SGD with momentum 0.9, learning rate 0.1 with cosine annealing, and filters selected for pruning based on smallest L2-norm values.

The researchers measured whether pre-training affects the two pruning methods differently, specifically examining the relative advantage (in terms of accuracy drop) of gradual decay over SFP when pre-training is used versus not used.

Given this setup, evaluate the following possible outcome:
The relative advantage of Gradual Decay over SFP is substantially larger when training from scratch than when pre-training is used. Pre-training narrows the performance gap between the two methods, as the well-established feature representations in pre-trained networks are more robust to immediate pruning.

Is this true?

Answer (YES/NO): NO